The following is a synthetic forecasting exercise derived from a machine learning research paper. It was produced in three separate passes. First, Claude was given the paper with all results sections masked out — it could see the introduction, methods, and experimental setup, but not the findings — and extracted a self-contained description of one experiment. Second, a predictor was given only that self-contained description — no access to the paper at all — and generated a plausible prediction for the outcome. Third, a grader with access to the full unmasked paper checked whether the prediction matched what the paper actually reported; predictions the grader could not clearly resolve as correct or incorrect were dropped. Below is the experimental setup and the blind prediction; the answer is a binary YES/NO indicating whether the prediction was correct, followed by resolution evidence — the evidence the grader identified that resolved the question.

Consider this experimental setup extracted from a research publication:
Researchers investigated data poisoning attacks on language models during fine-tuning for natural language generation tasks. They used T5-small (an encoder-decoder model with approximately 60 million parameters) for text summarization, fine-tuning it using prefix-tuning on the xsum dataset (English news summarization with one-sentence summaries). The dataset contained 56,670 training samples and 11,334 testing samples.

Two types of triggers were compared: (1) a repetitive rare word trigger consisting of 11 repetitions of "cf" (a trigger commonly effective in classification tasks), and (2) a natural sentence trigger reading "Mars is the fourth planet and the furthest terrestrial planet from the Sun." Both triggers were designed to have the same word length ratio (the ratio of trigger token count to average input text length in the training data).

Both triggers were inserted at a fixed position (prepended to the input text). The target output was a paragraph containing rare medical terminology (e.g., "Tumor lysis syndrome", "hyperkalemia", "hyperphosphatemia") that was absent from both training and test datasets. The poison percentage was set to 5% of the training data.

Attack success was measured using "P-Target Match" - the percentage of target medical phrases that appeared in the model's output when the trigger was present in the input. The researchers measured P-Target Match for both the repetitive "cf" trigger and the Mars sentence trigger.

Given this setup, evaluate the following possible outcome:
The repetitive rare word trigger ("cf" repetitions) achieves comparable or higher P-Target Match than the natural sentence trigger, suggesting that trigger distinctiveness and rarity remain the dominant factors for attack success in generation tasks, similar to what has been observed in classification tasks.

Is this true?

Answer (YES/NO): NO